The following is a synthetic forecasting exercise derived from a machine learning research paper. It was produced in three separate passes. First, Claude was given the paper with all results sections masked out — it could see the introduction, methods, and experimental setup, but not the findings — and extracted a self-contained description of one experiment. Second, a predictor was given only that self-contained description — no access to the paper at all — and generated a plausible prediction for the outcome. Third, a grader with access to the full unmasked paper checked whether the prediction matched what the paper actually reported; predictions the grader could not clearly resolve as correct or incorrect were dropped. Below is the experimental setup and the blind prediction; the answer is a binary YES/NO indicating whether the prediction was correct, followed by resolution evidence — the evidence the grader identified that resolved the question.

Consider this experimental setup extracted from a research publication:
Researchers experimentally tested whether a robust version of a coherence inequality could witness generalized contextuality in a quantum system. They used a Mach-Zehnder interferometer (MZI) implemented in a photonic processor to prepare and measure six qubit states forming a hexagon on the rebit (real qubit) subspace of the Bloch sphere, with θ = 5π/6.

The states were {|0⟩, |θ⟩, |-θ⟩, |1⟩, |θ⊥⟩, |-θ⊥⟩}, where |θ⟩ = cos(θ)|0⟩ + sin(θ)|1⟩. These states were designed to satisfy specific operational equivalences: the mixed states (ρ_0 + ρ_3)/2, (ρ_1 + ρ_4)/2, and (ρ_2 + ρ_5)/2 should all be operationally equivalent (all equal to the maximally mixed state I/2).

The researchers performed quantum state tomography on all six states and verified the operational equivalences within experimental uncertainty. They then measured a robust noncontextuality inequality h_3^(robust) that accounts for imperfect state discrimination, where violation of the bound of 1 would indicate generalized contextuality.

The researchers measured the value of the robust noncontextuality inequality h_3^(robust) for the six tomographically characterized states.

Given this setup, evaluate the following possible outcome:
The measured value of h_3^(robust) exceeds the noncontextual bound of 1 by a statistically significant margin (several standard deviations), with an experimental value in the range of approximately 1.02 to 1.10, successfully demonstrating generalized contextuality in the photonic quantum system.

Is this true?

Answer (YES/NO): NO